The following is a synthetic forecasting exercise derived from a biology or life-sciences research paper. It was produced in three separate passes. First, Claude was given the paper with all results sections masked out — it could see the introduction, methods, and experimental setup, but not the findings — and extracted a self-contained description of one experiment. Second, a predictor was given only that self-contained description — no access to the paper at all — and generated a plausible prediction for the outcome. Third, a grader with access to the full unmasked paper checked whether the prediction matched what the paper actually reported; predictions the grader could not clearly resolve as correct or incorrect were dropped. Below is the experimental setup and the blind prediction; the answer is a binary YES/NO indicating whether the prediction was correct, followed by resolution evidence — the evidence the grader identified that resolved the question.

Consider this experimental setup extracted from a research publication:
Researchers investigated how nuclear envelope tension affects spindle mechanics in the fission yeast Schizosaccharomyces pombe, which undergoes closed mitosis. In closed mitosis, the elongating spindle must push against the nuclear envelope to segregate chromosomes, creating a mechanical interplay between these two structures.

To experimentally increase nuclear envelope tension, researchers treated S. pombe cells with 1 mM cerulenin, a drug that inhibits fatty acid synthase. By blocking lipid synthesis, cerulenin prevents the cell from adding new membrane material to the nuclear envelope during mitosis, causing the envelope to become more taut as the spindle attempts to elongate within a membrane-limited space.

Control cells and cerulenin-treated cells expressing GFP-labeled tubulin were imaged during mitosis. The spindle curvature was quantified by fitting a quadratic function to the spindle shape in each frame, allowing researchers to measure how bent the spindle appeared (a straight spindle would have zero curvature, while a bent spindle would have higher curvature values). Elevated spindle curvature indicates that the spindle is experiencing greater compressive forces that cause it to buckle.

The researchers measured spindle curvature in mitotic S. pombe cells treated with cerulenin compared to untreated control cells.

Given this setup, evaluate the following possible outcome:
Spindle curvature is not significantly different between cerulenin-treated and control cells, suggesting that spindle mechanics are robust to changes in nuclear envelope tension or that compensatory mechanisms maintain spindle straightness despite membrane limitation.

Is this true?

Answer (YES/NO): NO